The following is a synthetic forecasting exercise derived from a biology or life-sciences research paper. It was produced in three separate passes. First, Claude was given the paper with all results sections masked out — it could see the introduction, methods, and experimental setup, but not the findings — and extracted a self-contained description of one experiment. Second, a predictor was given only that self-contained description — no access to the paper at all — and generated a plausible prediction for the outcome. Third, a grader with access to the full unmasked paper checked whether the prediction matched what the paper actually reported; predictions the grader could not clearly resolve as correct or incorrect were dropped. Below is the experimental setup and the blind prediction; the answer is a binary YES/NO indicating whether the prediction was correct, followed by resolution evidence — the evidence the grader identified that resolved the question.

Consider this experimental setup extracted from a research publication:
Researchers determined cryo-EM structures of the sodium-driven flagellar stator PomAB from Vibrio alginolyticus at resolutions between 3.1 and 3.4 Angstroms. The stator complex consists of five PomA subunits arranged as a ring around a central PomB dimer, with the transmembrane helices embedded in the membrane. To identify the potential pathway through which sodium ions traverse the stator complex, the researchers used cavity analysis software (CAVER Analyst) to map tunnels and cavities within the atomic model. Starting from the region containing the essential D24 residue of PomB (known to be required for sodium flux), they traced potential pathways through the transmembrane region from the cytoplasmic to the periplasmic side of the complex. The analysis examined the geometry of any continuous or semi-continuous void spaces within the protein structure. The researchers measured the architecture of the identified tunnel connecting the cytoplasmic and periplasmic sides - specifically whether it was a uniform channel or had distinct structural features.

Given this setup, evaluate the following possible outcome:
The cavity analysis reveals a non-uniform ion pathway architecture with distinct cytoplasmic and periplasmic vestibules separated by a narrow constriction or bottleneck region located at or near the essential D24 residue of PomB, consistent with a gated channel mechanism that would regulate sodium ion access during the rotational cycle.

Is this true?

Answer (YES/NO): NO